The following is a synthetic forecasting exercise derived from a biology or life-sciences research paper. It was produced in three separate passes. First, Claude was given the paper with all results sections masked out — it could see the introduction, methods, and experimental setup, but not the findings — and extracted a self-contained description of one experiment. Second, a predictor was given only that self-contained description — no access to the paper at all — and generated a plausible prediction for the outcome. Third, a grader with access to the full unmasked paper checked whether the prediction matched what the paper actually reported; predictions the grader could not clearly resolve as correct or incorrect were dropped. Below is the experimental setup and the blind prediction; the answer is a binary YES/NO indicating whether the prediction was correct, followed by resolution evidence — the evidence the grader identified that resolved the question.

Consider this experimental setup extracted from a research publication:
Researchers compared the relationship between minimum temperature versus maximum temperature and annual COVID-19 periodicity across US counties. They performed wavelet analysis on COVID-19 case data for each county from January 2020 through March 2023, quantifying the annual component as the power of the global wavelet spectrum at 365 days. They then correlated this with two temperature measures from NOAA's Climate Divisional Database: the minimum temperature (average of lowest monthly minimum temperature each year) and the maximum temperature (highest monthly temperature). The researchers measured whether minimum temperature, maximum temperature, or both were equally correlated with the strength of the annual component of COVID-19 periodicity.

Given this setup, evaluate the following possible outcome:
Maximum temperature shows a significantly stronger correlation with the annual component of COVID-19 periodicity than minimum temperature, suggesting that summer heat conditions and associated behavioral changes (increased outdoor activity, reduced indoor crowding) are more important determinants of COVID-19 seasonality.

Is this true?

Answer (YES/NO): NO